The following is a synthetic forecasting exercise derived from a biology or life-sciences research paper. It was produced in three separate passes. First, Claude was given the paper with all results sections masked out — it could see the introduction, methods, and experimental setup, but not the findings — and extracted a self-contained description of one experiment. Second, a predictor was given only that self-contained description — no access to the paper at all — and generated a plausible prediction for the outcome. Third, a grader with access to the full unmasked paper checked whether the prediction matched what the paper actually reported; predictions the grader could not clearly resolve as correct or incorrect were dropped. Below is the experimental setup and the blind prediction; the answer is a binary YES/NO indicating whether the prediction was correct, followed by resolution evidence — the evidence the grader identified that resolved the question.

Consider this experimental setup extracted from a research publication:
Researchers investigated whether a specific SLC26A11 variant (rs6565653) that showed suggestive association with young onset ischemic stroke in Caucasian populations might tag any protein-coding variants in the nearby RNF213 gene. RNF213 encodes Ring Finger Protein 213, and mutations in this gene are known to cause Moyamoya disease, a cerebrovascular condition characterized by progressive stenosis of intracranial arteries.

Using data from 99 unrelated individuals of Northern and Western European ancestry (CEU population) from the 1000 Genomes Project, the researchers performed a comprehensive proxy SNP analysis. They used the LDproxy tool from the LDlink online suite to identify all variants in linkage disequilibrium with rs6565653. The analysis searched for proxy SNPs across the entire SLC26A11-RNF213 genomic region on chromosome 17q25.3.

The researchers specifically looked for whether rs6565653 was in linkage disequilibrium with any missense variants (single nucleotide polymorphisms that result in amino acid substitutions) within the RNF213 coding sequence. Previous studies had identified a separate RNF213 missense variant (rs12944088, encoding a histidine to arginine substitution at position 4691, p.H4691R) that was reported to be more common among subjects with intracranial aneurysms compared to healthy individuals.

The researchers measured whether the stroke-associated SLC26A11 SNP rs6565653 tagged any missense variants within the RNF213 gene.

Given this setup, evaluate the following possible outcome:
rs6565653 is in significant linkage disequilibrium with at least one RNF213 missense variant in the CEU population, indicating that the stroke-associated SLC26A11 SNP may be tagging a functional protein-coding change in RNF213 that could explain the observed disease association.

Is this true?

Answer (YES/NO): YES